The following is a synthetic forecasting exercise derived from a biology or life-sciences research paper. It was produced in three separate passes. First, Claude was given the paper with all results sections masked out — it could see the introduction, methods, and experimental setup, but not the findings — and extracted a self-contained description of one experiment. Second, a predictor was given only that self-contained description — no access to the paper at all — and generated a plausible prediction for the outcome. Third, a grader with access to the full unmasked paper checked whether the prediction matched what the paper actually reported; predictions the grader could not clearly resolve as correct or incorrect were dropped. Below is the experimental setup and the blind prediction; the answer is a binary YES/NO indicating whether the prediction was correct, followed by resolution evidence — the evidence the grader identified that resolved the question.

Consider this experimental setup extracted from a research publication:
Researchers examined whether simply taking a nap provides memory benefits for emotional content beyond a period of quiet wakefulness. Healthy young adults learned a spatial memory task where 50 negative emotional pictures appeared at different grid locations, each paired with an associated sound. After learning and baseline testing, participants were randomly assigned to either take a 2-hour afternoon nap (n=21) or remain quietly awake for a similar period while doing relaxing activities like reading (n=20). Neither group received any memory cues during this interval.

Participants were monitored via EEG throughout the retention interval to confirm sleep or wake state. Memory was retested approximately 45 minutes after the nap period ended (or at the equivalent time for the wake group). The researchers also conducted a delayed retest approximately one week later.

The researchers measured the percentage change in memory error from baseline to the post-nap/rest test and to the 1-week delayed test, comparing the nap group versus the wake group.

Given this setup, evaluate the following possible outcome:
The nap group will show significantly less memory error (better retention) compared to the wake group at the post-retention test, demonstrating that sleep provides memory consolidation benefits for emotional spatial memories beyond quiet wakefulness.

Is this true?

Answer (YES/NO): NO